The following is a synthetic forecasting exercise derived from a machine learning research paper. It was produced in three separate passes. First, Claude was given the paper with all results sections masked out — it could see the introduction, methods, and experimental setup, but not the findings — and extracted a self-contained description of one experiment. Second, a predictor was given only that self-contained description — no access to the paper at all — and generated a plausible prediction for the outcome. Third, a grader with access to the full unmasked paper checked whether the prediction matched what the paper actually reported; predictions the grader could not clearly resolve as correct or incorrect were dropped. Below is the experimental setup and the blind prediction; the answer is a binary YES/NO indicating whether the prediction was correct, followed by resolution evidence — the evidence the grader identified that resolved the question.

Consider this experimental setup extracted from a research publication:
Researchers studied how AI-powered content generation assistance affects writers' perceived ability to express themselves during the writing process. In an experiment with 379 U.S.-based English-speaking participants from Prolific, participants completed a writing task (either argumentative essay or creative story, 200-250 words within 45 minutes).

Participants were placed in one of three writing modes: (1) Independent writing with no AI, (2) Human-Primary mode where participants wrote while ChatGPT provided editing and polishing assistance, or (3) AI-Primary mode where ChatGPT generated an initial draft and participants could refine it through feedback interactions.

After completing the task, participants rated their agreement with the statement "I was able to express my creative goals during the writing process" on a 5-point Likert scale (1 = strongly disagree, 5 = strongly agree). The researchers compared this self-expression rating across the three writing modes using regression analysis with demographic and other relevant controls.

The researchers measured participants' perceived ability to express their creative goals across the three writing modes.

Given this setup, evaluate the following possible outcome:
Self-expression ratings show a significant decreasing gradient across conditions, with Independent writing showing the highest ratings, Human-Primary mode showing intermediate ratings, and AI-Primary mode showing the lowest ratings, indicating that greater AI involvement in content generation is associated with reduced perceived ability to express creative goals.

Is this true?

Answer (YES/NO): NO